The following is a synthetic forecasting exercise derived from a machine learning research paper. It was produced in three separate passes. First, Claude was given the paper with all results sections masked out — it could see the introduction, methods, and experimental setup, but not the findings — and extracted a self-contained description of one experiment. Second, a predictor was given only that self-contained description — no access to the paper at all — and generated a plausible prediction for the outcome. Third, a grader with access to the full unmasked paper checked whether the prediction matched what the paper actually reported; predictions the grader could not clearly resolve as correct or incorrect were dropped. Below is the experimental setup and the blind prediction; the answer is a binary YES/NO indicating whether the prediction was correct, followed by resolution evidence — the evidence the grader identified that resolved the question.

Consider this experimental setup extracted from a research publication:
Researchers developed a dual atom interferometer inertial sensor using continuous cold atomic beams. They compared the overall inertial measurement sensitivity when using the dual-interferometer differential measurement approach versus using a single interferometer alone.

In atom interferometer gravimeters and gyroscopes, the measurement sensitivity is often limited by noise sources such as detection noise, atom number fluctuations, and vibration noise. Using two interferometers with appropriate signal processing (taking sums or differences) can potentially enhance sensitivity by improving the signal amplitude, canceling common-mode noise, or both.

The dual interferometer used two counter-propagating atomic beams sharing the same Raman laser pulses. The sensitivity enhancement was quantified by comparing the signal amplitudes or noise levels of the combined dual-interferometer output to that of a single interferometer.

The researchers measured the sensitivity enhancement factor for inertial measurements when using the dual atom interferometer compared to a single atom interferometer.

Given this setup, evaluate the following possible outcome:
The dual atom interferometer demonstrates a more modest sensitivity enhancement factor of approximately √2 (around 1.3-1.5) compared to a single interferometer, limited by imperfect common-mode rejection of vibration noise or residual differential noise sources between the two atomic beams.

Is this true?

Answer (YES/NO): NO